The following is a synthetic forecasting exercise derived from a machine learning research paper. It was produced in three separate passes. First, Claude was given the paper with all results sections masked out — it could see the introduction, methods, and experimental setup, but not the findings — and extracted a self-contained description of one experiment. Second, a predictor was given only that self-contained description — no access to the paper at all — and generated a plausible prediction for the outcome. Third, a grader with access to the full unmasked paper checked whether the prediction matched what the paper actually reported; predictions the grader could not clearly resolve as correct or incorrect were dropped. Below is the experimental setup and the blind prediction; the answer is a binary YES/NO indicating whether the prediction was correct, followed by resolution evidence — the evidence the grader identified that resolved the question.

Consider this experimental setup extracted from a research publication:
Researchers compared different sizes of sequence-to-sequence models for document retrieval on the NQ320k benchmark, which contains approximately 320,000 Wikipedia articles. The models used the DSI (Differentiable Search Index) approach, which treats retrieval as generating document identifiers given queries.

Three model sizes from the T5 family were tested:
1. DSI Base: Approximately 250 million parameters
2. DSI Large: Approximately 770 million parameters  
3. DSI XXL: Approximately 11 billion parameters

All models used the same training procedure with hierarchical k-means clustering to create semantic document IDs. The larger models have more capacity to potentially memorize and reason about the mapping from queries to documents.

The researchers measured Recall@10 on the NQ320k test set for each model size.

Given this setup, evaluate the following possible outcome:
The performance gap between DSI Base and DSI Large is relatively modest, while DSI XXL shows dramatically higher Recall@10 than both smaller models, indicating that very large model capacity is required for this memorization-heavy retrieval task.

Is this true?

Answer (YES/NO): NO